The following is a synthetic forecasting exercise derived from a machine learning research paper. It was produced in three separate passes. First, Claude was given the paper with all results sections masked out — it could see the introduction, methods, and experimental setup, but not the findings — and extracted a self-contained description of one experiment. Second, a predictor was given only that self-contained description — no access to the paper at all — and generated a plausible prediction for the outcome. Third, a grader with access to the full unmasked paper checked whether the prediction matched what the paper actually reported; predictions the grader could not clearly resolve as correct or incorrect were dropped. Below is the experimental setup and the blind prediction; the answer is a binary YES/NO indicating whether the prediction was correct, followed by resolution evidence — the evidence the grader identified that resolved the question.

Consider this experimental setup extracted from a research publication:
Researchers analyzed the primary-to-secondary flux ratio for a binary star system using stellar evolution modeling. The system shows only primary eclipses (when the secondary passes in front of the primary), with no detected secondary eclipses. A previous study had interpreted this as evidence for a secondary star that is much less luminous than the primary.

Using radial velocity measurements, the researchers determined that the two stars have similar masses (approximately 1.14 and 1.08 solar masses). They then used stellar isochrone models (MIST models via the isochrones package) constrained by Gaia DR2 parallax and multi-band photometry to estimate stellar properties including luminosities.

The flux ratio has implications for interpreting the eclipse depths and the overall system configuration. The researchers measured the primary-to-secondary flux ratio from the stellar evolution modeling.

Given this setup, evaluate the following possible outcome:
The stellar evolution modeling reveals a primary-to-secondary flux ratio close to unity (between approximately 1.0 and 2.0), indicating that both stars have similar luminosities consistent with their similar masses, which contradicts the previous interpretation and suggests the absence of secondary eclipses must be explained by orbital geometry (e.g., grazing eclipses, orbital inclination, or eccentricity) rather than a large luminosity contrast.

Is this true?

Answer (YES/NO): YES